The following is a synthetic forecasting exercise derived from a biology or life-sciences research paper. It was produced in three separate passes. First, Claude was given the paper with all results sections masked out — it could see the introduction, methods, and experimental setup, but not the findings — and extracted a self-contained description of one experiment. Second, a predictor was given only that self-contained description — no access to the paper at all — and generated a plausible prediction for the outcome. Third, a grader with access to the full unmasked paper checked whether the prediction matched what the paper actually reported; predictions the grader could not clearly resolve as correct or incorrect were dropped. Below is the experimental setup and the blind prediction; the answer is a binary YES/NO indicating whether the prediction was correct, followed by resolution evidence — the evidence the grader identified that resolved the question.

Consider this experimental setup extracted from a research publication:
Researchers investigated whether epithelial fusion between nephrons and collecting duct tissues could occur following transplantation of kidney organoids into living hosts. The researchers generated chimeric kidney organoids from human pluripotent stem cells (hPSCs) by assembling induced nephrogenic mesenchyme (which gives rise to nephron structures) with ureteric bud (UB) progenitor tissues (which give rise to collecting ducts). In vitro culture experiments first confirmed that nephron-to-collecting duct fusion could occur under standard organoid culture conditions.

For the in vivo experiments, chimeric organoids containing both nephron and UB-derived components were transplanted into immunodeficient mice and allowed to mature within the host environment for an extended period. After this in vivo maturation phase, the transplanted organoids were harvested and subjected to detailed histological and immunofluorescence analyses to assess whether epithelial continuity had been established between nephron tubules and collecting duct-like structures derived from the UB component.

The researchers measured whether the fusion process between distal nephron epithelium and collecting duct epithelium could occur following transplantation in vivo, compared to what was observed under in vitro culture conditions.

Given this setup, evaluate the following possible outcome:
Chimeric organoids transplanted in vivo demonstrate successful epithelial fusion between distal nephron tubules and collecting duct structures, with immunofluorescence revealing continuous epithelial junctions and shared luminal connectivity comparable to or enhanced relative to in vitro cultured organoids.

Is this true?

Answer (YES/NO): YES